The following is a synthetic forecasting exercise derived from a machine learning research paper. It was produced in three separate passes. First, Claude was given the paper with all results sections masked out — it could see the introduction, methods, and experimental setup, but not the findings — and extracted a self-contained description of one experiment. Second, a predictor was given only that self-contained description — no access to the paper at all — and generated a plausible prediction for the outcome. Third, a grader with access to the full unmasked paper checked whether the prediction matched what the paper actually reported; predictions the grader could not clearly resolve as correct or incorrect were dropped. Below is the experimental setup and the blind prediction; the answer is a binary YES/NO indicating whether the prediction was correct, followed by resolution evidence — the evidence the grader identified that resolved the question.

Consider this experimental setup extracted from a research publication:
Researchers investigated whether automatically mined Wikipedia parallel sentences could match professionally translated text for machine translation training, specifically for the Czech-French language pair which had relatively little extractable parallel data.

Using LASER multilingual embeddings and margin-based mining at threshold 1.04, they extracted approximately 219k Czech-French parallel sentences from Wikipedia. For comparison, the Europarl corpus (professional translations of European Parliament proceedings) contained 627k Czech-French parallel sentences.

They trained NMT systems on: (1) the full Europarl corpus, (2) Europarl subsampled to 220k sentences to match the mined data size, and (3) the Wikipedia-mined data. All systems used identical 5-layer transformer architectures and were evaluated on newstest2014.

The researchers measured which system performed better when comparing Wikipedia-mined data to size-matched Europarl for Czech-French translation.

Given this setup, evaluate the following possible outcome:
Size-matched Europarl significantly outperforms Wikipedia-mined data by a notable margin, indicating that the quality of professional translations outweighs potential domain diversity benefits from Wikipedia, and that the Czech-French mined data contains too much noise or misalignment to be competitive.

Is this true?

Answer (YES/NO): YES